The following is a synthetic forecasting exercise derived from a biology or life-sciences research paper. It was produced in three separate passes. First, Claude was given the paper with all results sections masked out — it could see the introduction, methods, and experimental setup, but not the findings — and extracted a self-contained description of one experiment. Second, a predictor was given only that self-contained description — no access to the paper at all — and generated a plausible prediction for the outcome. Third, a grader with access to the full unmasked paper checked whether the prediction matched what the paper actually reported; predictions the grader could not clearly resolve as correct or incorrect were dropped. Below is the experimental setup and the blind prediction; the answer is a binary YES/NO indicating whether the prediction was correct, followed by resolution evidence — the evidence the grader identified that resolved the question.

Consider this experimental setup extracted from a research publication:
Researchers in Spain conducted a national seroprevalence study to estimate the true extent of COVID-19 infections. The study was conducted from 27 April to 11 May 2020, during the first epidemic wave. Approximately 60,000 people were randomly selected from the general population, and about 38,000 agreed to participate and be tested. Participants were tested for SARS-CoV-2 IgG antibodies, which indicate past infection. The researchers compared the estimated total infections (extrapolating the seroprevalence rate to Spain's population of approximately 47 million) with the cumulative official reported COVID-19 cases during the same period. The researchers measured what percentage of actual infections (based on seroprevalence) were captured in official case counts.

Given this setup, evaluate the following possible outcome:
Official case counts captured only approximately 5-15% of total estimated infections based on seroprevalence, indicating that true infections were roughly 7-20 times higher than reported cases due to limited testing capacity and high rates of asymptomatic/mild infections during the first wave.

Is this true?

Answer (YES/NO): YES